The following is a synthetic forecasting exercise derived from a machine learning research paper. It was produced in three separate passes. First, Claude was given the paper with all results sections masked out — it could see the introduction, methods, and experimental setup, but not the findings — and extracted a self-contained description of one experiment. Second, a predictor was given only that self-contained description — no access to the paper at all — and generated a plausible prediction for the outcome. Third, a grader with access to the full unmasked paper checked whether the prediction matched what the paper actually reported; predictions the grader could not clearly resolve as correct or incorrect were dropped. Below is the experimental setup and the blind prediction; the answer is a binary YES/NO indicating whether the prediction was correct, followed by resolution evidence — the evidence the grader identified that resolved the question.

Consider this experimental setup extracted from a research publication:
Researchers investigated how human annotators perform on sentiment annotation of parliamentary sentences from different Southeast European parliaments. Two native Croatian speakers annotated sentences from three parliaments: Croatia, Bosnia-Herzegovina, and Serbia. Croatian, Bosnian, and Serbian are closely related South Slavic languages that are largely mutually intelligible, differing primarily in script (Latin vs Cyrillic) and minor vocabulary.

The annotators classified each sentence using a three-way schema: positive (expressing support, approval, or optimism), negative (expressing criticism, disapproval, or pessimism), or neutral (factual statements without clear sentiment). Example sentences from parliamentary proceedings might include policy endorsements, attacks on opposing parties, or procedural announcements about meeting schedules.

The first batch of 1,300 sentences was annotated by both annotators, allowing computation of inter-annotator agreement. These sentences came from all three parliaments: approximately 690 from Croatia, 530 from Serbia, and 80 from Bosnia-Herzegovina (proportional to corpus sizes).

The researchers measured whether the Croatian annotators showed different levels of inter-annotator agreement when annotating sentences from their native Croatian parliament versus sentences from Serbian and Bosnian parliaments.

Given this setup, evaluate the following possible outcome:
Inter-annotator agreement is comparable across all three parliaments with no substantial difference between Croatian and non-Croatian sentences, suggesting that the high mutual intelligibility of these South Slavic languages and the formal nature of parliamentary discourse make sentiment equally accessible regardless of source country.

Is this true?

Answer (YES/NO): NO